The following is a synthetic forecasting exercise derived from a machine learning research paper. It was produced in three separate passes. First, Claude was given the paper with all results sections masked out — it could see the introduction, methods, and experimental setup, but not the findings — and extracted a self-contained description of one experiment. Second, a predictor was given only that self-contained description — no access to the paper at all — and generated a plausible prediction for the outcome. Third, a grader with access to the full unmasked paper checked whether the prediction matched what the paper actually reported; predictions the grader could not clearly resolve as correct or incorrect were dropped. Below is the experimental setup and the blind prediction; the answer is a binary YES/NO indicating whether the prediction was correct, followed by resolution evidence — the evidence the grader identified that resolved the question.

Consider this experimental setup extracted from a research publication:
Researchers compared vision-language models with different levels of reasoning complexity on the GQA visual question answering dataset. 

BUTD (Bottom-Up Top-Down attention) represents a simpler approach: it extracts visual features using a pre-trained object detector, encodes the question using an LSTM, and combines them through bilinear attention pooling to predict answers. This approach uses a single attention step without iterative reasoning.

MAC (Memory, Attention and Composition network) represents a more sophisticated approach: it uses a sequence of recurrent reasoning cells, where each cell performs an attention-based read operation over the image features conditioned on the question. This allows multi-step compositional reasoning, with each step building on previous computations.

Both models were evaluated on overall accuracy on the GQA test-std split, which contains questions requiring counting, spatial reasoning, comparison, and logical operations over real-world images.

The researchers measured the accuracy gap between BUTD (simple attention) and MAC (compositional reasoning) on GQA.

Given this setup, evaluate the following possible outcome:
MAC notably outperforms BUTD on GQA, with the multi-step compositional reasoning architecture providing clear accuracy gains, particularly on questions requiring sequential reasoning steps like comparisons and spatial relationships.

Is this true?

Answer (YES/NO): NO